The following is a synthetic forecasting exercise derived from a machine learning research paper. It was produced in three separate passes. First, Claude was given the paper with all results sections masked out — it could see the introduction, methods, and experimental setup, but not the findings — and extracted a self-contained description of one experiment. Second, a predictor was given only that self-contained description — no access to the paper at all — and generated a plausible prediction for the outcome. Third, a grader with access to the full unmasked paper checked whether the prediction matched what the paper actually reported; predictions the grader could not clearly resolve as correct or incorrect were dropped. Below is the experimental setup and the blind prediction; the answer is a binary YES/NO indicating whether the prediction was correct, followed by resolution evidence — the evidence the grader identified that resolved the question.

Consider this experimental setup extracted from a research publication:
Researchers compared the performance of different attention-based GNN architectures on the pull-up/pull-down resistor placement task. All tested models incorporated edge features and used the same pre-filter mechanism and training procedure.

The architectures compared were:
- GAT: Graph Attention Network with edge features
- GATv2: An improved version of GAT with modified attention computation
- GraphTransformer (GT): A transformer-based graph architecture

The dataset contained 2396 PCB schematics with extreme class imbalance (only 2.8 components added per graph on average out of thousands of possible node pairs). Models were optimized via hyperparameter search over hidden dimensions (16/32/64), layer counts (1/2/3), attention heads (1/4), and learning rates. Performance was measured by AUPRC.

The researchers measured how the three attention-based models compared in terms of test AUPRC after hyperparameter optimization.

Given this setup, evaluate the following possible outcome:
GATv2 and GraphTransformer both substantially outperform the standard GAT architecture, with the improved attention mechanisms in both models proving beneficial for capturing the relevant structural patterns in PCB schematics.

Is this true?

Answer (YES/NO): NO